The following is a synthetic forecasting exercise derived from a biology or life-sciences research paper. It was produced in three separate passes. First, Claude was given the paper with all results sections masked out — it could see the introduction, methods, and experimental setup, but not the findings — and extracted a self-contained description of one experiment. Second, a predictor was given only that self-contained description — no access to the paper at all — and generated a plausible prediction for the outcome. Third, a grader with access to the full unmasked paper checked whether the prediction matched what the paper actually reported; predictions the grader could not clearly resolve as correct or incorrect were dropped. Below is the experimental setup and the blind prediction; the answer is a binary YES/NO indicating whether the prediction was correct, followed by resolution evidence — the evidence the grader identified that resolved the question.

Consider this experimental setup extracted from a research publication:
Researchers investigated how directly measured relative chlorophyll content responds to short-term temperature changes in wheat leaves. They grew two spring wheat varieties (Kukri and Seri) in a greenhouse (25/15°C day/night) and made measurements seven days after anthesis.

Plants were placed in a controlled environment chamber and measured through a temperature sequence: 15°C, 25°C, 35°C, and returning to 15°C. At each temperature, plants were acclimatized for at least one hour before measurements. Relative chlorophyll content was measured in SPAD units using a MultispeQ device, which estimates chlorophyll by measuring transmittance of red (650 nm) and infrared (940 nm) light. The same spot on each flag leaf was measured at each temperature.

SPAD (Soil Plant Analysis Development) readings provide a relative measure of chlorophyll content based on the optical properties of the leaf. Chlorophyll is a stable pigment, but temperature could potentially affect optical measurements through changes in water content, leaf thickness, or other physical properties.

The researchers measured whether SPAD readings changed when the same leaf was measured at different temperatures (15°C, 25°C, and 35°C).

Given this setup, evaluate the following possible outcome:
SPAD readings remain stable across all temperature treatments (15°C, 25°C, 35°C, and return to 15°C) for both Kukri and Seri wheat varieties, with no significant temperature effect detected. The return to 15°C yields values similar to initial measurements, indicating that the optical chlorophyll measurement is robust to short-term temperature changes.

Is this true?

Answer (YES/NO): YES